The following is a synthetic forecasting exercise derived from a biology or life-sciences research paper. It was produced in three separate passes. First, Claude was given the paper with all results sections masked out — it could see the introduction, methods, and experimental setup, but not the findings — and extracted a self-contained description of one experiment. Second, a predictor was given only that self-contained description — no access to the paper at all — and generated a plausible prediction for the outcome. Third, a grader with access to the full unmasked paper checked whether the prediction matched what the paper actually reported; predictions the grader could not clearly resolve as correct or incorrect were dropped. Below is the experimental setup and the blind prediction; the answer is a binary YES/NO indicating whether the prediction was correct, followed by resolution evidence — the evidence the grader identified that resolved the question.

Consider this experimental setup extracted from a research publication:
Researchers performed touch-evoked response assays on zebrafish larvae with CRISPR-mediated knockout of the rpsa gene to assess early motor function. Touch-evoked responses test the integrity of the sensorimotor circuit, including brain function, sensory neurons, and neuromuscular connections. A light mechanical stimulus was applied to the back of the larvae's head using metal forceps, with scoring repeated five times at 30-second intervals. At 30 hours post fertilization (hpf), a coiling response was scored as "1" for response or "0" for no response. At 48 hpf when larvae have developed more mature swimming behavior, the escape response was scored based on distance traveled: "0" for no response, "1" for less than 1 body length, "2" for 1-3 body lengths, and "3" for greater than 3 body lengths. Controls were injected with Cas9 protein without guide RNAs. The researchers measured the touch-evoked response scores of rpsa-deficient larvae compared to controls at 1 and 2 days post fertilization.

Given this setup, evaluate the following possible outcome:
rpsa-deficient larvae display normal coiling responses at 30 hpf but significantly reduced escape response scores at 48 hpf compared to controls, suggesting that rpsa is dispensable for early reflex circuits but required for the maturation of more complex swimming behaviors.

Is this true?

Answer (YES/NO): NO